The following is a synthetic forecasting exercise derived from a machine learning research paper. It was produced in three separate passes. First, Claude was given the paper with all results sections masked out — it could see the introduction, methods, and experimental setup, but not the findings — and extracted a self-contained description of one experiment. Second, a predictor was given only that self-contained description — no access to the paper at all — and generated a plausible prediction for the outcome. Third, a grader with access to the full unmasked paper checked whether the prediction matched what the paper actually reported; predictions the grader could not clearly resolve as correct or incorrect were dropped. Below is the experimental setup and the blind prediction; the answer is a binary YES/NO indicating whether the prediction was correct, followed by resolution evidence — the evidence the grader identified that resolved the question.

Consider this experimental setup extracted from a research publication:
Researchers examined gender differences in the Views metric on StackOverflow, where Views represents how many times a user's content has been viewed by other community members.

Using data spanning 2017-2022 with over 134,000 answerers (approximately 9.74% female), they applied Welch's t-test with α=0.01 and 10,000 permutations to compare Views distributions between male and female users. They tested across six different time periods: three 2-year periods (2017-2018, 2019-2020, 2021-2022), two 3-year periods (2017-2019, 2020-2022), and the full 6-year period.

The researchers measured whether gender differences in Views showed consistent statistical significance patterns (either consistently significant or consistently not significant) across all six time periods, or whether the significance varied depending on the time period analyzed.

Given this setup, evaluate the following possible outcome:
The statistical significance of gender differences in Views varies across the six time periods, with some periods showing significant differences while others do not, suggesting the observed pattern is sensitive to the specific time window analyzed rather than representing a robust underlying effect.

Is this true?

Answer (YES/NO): YES